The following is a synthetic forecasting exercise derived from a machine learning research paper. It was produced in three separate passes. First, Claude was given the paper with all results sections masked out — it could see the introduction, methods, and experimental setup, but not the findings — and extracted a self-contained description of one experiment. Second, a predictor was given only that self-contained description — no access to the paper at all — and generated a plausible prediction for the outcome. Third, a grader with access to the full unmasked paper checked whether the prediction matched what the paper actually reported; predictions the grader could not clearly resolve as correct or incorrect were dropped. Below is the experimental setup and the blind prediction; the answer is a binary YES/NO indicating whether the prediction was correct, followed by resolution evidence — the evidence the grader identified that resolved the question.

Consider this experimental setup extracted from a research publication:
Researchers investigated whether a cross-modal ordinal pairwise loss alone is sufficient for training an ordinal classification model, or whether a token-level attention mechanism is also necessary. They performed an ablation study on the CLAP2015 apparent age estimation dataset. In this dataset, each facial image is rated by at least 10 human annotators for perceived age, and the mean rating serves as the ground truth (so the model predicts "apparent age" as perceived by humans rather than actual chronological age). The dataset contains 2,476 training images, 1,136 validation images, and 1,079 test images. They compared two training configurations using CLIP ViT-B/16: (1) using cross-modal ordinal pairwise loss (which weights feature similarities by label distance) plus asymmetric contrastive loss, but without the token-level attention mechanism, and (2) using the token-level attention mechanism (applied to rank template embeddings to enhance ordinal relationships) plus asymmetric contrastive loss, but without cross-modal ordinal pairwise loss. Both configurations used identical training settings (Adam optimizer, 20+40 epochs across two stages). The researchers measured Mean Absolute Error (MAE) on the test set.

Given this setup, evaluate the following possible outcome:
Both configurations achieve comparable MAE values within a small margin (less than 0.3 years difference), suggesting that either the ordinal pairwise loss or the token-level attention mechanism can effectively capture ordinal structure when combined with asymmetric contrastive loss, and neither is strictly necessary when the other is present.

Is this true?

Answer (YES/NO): YES